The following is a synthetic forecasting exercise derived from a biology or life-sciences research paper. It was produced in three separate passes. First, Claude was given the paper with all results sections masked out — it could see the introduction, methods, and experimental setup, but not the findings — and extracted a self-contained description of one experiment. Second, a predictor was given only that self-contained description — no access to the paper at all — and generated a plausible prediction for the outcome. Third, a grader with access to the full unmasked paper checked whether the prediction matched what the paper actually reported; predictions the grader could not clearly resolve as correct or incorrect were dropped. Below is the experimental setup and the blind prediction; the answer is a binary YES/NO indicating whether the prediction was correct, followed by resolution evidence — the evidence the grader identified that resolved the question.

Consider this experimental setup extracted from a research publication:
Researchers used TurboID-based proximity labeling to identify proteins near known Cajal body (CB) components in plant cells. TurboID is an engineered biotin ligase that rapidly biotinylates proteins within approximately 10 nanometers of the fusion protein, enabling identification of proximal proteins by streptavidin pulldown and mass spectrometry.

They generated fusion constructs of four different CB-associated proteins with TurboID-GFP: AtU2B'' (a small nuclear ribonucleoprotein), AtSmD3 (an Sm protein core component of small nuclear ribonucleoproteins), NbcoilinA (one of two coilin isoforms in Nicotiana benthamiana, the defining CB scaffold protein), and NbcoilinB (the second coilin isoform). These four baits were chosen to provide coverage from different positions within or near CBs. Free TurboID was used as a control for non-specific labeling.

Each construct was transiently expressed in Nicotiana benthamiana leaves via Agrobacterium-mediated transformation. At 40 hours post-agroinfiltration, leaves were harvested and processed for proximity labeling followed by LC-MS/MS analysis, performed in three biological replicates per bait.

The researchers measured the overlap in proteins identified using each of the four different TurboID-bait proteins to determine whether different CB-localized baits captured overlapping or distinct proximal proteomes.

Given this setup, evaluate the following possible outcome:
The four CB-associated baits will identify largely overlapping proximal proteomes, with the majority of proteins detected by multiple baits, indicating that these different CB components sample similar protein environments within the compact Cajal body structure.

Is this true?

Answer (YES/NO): NO